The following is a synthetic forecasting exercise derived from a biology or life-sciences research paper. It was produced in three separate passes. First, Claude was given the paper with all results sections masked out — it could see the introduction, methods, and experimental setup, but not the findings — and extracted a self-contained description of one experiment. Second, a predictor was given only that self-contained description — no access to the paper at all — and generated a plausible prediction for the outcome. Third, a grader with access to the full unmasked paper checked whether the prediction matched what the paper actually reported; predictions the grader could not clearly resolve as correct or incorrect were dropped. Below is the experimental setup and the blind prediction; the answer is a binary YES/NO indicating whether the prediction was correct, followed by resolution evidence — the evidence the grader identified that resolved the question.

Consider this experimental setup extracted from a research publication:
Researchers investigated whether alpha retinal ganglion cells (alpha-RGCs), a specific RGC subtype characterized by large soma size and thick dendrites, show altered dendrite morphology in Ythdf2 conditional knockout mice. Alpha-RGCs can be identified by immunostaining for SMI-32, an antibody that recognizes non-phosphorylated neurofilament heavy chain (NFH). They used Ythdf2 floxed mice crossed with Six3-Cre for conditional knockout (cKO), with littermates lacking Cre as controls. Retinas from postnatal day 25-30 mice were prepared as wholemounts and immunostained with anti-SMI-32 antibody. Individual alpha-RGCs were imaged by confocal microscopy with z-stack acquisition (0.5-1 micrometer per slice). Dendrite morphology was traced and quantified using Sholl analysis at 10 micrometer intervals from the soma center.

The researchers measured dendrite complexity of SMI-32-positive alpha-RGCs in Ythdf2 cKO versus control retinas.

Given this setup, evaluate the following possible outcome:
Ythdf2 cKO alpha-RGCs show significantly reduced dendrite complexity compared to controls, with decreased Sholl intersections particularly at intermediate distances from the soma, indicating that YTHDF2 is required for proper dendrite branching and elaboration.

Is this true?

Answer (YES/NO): NO